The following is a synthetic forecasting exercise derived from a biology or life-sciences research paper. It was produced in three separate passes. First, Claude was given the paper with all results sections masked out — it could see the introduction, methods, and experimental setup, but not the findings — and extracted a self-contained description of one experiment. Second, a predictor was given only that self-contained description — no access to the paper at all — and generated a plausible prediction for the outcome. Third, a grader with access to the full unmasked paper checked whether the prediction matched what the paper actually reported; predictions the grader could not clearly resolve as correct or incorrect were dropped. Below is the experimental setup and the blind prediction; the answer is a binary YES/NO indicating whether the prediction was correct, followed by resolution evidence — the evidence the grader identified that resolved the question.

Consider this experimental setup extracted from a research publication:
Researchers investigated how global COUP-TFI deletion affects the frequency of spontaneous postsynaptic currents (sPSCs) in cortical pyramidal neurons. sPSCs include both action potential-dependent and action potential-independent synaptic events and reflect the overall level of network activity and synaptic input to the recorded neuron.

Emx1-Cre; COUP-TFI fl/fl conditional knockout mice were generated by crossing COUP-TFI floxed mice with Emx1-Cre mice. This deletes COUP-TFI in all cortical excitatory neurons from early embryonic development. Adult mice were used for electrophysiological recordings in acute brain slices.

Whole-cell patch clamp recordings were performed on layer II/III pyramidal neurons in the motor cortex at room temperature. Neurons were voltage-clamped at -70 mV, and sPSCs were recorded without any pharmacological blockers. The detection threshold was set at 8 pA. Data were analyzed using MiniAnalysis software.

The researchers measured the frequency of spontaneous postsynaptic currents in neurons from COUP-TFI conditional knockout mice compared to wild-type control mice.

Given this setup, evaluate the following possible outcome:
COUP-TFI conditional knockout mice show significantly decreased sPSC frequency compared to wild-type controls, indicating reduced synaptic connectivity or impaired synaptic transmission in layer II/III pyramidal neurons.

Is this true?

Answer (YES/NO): YES